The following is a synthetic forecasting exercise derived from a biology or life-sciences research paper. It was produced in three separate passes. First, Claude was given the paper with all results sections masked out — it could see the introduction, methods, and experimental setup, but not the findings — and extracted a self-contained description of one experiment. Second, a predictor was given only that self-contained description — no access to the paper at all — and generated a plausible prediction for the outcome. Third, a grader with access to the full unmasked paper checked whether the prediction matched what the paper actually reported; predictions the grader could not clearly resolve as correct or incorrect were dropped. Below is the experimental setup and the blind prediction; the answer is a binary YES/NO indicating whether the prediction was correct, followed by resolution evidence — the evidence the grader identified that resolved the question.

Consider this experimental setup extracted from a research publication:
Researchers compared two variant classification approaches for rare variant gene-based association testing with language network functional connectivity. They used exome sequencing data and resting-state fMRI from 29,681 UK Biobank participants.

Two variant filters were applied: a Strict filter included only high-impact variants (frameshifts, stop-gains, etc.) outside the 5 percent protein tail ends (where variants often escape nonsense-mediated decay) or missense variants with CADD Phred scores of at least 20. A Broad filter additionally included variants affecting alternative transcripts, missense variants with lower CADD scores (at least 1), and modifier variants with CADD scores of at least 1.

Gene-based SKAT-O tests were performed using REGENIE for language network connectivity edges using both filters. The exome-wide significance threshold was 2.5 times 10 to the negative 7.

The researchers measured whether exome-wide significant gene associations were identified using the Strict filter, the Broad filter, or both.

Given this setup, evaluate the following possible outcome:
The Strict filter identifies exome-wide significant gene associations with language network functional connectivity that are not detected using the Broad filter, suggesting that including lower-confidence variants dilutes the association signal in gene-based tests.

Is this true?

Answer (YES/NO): NO